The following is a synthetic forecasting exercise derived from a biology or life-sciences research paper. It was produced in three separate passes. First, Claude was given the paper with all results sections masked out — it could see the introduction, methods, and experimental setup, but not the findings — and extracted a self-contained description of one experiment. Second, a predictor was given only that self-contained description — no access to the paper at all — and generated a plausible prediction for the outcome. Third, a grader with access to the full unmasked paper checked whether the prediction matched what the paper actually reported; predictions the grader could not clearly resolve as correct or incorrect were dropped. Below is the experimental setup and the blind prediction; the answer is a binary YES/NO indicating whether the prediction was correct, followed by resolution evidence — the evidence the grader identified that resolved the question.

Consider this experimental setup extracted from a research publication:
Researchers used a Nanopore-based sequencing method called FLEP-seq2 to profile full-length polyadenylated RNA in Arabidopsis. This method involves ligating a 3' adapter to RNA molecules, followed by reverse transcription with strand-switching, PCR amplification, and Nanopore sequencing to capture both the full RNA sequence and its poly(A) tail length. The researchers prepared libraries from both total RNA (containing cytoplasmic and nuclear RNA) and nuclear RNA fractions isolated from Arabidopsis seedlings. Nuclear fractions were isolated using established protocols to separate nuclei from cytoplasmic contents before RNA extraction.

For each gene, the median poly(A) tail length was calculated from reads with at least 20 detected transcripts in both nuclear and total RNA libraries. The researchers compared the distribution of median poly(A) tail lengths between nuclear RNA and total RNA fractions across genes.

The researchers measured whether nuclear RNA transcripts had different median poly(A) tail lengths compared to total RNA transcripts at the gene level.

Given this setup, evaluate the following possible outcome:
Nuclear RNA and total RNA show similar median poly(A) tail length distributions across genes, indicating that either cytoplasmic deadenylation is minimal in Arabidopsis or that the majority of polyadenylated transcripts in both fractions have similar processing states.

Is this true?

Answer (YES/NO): NO